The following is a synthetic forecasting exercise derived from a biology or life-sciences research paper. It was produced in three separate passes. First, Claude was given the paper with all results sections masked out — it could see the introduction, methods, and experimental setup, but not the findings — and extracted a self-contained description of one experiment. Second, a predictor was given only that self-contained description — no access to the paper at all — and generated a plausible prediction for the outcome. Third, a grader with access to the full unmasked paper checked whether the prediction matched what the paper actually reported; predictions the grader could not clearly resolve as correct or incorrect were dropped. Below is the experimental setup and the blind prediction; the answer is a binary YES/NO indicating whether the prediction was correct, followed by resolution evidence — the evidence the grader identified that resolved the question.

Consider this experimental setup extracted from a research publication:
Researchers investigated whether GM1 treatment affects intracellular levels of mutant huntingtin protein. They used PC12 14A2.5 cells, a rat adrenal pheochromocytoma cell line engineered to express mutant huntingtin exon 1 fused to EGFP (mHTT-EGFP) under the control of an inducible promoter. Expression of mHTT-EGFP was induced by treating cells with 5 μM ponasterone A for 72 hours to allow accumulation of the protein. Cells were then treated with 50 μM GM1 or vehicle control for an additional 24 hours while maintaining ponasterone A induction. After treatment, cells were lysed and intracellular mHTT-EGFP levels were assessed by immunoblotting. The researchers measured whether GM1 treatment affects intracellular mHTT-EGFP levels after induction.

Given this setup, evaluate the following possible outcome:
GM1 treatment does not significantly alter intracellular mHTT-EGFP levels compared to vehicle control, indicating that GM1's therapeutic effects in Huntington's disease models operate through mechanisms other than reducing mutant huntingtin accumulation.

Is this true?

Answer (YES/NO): NO